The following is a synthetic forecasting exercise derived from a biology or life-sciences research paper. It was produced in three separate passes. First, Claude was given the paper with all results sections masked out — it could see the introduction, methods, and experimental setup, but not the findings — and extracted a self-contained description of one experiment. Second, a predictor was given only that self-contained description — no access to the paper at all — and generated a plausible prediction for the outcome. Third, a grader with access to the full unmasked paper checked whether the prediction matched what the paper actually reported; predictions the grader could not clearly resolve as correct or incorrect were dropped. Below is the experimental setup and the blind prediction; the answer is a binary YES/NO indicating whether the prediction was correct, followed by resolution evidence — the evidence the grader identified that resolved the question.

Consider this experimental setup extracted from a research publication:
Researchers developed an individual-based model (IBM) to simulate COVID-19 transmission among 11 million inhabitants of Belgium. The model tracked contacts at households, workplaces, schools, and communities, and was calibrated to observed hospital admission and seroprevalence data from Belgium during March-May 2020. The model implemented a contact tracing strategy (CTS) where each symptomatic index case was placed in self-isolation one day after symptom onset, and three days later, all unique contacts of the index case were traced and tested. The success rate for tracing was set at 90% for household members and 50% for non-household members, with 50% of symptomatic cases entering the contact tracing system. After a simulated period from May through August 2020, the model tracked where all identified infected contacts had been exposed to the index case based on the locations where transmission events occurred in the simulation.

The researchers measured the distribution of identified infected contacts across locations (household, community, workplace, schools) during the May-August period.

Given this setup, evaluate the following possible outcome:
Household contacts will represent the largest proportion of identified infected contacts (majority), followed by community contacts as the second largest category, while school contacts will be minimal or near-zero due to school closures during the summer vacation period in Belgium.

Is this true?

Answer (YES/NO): YES